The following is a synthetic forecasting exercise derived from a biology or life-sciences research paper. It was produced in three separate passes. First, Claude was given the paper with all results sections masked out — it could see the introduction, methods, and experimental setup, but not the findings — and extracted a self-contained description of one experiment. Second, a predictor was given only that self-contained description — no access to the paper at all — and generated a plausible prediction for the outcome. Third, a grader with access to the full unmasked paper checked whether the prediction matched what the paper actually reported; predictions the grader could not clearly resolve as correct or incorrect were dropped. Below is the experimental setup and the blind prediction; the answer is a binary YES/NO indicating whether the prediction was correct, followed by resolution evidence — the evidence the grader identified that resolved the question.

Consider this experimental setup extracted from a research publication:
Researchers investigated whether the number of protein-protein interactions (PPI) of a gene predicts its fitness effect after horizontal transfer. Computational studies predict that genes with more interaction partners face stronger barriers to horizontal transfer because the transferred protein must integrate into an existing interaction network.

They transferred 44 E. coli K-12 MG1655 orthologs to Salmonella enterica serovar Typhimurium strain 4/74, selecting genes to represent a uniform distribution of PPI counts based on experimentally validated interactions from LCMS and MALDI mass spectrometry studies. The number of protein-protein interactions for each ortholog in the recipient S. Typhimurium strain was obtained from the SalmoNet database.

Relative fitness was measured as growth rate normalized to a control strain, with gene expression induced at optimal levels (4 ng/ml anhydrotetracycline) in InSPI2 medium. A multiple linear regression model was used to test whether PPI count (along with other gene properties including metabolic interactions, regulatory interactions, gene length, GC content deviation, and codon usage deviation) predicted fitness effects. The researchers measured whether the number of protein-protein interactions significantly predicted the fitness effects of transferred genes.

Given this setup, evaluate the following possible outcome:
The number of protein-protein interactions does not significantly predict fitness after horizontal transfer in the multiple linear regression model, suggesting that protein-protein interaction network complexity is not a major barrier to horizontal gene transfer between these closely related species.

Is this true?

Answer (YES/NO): YES